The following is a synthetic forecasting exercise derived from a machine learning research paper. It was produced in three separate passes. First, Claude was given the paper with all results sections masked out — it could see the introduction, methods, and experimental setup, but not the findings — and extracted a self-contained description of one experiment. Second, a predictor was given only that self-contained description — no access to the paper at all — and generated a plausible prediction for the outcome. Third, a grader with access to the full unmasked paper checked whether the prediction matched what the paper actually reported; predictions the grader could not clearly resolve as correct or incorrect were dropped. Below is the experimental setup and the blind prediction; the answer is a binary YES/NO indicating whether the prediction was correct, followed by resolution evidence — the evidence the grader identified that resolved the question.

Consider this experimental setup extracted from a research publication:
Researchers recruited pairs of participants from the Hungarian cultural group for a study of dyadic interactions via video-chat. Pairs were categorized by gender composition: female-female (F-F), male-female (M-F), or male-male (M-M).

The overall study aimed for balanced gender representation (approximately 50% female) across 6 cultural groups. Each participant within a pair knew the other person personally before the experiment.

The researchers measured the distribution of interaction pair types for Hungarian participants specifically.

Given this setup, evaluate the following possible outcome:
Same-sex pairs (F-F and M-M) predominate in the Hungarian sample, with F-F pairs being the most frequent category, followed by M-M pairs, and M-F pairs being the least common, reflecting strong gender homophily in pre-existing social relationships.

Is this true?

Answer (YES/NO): NO